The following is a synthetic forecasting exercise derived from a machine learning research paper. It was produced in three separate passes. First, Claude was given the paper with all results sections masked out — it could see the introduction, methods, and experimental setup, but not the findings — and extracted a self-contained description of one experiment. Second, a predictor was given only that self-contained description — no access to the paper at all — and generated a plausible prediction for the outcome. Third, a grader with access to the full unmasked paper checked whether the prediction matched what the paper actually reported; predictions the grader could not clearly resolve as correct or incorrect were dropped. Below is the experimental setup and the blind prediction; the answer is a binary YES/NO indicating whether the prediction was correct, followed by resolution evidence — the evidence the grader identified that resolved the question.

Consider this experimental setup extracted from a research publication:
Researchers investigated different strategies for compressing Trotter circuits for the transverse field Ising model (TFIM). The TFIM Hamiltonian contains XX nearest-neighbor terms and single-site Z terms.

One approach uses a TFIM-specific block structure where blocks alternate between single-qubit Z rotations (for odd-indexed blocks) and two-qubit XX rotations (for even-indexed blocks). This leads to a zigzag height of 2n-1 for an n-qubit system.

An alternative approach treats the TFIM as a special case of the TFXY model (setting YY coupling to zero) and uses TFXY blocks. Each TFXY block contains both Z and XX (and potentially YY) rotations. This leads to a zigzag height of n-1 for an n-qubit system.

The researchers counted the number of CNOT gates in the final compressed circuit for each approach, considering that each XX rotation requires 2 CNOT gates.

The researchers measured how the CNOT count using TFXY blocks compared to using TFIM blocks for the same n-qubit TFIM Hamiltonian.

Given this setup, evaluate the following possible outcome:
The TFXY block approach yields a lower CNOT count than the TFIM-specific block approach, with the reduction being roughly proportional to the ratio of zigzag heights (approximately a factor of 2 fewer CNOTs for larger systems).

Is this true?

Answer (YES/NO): YES